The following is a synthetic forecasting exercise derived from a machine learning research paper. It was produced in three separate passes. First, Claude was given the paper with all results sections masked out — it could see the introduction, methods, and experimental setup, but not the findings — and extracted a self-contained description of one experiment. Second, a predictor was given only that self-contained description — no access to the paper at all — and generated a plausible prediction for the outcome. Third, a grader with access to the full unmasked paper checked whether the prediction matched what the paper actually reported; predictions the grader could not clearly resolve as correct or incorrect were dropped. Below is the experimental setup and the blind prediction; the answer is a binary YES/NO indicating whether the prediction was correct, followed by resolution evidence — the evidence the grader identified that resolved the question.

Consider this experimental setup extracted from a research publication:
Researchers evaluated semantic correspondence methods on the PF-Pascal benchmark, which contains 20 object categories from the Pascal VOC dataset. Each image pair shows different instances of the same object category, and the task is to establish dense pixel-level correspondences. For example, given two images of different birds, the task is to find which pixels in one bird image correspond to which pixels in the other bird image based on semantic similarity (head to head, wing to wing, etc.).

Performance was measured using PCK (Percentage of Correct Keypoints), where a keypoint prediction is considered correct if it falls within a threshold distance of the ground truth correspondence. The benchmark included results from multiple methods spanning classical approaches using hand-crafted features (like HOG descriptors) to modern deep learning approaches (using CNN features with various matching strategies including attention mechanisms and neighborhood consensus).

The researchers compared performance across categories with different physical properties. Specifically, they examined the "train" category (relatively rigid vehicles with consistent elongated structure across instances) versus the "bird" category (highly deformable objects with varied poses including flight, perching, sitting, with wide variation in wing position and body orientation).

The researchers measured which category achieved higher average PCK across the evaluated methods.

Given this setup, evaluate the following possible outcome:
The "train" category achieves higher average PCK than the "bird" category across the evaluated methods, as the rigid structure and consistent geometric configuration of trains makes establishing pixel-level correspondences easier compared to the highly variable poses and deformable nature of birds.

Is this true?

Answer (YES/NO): NO